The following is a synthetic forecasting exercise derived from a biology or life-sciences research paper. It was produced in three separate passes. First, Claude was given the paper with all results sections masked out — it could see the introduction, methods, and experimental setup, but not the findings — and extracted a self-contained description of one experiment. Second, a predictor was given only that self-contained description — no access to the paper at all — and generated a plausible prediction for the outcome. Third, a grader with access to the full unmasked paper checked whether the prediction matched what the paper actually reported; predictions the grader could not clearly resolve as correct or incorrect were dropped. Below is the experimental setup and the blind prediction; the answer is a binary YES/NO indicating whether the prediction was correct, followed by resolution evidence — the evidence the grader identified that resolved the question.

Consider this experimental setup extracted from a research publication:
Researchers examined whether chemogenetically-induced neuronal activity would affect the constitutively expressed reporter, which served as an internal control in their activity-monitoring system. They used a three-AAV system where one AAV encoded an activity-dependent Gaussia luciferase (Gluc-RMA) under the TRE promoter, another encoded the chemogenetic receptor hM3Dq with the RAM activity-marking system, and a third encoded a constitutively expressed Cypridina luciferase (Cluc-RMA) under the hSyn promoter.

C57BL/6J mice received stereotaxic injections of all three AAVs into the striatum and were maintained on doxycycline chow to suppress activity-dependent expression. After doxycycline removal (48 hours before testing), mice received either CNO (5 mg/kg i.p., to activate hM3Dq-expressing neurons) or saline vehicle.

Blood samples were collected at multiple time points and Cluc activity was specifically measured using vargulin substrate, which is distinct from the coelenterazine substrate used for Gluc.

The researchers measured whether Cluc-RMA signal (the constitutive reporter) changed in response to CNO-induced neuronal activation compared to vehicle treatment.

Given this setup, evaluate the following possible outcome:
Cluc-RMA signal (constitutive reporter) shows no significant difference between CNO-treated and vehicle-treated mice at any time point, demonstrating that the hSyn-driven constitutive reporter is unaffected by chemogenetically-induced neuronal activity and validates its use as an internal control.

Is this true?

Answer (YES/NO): YES